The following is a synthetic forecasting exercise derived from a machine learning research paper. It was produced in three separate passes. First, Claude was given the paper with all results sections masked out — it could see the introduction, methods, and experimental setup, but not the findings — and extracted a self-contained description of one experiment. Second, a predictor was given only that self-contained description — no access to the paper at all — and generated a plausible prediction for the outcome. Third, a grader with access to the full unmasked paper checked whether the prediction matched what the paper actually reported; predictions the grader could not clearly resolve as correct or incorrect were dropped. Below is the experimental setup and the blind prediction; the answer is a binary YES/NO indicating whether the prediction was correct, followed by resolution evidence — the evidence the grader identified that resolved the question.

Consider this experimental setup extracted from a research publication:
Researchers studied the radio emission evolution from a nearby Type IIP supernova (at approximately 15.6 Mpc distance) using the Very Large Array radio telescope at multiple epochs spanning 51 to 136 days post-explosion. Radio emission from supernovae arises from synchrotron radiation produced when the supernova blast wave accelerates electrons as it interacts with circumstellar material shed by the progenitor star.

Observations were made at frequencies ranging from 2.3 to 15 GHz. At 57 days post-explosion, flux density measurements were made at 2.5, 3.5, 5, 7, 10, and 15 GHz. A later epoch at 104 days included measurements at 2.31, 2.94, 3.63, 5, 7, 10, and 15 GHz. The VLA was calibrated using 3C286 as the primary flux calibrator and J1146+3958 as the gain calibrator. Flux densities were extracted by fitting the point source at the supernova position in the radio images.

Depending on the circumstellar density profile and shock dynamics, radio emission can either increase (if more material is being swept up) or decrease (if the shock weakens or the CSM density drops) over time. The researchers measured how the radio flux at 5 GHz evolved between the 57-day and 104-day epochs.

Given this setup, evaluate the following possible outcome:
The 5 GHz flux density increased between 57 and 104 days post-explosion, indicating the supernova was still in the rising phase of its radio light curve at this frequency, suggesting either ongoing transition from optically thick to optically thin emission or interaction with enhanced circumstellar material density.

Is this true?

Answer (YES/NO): NO